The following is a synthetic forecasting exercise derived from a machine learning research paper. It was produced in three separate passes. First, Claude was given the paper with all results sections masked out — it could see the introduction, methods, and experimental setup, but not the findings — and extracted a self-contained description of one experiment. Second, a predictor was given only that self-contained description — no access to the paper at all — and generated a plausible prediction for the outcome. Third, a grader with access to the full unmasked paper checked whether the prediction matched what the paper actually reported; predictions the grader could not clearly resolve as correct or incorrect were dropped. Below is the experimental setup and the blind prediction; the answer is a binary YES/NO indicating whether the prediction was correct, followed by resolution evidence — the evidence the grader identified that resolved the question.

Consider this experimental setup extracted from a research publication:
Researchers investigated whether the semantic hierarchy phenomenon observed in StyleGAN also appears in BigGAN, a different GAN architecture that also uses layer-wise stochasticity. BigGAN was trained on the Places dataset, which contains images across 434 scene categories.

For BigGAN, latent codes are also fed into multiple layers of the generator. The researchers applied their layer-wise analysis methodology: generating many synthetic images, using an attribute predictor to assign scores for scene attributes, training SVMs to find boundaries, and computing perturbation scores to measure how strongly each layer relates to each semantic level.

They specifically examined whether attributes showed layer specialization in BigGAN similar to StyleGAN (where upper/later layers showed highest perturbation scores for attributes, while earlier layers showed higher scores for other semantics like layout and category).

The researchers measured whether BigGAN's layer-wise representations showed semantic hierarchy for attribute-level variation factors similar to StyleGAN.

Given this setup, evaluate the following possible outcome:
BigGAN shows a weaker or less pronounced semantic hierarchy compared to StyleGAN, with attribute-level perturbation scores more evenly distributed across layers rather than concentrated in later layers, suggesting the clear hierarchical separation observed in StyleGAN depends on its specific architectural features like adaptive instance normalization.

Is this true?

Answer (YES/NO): NO